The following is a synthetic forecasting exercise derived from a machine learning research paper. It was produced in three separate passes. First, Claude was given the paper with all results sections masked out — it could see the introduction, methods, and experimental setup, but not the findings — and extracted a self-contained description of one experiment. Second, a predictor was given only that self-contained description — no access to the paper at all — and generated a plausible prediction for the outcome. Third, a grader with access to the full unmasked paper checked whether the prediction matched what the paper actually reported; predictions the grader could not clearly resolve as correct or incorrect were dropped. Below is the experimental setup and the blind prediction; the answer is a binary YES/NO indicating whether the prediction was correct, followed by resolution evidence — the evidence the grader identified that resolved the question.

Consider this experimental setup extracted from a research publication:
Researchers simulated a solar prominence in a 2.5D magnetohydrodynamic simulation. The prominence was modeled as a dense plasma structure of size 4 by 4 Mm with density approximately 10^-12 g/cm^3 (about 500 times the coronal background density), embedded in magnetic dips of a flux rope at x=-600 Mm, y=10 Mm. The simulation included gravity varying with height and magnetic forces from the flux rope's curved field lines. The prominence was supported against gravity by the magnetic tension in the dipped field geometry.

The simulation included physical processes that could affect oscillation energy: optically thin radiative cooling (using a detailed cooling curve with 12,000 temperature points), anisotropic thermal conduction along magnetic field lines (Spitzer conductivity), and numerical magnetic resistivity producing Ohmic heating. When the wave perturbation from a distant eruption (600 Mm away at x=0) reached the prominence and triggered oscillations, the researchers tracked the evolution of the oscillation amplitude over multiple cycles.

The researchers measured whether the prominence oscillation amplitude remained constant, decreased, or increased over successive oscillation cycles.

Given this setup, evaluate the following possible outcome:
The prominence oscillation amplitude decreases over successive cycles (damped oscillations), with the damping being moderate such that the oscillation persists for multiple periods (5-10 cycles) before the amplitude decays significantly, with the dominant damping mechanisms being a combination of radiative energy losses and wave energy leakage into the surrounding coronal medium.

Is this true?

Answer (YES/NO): NO